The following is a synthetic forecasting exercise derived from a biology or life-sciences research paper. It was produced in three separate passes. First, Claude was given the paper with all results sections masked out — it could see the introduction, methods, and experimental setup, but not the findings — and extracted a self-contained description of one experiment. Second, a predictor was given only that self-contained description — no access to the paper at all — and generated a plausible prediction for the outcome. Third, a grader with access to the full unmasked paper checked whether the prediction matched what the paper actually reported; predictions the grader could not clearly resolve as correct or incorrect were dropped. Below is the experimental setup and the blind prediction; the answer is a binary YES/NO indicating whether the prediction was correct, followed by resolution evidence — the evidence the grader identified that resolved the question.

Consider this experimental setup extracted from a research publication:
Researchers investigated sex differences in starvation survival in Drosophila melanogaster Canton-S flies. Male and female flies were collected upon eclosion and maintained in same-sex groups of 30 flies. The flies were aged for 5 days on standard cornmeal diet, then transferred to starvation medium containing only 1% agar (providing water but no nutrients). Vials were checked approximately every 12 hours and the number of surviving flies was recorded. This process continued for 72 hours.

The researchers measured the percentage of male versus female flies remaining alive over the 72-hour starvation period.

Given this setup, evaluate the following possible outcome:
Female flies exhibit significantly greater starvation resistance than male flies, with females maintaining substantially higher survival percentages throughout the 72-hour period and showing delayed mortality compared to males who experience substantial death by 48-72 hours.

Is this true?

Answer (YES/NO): NO